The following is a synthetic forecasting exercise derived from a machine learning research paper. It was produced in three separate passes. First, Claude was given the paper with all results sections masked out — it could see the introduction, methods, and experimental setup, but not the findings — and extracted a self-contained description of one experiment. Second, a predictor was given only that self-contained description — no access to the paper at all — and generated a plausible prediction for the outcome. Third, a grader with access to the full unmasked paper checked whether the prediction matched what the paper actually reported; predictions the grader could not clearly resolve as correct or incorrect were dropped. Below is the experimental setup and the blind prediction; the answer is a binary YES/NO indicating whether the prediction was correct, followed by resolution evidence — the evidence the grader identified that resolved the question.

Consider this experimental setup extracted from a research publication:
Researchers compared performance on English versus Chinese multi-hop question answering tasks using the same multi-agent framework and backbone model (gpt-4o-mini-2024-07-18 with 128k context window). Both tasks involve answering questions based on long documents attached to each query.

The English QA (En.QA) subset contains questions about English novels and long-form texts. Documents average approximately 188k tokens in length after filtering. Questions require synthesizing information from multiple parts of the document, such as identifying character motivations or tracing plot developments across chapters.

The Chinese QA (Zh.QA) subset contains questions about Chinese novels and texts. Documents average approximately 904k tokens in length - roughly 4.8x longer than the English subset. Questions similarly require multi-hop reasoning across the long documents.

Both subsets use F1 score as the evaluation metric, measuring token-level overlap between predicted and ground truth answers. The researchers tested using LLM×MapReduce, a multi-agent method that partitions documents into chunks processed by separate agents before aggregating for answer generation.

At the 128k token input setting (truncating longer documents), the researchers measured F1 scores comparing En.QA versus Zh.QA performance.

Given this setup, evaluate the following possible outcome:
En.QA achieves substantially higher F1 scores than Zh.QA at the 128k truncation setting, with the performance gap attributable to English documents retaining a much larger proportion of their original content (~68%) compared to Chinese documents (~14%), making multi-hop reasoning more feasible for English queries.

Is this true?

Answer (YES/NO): NO